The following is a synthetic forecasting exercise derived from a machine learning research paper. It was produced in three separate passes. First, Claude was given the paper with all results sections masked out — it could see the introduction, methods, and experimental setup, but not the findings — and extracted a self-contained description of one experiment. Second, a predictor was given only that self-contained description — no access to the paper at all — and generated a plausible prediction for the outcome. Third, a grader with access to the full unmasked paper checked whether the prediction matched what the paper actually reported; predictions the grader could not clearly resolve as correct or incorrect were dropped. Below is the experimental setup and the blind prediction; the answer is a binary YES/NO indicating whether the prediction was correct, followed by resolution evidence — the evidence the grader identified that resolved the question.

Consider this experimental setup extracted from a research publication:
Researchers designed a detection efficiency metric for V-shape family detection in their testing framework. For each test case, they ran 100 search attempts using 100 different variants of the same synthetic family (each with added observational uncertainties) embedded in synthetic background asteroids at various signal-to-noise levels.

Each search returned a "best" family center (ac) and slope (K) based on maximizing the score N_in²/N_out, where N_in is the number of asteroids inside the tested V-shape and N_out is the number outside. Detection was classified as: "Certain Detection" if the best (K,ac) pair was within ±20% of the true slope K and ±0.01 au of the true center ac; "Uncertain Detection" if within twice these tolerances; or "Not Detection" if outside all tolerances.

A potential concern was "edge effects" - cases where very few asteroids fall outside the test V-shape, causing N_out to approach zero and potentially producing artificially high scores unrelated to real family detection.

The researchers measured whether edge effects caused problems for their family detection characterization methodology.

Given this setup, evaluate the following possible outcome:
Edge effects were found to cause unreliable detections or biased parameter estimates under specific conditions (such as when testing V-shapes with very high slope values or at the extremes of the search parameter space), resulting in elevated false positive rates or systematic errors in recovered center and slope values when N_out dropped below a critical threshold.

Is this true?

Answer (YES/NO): NO